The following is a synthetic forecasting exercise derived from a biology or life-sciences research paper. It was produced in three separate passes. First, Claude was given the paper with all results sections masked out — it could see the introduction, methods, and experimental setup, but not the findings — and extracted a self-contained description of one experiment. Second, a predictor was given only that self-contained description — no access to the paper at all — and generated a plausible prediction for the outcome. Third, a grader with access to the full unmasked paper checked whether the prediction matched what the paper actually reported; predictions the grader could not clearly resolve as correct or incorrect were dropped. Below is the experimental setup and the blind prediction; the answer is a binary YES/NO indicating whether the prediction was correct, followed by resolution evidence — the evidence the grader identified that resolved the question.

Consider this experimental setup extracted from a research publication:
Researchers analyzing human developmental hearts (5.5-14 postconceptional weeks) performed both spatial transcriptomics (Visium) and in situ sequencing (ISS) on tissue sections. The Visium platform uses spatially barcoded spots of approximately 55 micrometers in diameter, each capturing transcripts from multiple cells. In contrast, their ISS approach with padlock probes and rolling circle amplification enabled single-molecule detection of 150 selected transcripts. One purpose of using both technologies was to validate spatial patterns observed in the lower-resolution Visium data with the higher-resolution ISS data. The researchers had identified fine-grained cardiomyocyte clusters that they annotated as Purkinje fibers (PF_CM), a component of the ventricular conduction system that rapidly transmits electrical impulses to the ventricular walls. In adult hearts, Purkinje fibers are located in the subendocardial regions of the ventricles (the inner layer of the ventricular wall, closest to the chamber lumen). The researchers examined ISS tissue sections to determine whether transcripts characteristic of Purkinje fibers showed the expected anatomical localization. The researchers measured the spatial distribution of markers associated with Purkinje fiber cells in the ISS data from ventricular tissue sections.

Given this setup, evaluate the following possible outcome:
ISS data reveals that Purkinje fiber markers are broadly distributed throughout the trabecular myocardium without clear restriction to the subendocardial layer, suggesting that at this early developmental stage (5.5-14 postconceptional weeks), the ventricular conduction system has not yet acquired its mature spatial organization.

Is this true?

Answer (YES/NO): NO